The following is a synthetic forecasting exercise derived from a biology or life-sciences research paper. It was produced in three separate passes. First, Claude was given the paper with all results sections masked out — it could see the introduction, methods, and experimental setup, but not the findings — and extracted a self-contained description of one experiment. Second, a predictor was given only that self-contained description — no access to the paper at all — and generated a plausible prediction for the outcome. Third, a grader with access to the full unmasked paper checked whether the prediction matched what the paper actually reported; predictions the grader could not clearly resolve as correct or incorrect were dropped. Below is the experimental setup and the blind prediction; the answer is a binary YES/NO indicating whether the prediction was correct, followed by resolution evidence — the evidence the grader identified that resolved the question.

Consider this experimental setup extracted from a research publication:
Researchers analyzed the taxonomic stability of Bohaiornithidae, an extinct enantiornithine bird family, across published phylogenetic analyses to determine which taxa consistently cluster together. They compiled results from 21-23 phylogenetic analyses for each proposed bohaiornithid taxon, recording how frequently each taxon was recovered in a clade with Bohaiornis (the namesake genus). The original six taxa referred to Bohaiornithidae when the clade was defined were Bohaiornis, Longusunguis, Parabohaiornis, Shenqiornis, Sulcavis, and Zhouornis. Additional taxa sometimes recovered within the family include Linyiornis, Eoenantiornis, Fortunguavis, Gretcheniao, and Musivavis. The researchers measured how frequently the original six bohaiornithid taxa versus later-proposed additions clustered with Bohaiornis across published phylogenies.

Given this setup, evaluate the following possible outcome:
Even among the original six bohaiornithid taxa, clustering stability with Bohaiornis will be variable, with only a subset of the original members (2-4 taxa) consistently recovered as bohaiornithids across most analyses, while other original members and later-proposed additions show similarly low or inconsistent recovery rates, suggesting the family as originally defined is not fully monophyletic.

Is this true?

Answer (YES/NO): NO